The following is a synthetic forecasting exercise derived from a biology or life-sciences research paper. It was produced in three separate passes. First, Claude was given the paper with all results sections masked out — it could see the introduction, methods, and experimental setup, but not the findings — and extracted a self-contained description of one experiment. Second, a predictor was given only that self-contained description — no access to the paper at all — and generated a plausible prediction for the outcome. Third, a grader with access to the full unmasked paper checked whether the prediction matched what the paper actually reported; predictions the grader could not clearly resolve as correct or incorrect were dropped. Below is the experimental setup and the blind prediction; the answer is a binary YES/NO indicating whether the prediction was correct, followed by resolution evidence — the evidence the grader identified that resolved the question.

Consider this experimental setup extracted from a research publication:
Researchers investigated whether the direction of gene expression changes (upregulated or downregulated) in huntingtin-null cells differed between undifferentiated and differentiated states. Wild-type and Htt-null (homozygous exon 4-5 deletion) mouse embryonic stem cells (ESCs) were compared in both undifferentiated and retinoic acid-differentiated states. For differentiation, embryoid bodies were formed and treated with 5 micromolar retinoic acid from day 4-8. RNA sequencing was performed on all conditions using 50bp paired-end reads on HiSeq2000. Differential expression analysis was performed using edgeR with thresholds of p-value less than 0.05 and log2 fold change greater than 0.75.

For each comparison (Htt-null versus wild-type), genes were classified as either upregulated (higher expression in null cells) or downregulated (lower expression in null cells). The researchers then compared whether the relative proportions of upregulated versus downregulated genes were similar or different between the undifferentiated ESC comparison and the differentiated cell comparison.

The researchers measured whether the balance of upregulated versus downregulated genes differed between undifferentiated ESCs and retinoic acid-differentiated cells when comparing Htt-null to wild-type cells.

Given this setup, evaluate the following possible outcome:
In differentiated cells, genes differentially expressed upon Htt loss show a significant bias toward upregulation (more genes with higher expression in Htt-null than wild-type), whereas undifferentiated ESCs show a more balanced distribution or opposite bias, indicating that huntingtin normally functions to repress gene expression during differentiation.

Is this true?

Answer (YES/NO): NO